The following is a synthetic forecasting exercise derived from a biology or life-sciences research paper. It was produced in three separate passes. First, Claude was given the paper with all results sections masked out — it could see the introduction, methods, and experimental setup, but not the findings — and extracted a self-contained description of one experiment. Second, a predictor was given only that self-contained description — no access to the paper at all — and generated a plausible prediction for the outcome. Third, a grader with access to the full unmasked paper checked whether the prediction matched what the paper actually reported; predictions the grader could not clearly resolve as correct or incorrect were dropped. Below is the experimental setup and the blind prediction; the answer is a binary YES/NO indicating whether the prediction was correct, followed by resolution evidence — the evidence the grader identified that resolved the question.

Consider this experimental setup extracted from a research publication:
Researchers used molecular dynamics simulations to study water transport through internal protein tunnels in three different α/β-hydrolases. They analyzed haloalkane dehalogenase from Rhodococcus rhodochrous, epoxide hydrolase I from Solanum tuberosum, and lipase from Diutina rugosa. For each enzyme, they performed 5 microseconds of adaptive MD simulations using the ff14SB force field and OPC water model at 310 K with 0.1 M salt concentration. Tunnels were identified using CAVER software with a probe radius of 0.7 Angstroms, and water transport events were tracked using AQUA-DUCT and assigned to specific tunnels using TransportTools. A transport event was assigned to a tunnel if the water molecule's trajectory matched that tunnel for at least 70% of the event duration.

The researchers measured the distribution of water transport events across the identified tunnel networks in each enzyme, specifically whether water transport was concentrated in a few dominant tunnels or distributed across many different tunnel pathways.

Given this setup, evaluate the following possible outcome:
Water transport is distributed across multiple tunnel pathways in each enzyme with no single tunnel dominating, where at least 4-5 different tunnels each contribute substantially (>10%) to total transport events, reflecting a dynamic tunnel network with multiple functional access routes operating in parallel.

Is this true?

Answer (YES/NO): NO